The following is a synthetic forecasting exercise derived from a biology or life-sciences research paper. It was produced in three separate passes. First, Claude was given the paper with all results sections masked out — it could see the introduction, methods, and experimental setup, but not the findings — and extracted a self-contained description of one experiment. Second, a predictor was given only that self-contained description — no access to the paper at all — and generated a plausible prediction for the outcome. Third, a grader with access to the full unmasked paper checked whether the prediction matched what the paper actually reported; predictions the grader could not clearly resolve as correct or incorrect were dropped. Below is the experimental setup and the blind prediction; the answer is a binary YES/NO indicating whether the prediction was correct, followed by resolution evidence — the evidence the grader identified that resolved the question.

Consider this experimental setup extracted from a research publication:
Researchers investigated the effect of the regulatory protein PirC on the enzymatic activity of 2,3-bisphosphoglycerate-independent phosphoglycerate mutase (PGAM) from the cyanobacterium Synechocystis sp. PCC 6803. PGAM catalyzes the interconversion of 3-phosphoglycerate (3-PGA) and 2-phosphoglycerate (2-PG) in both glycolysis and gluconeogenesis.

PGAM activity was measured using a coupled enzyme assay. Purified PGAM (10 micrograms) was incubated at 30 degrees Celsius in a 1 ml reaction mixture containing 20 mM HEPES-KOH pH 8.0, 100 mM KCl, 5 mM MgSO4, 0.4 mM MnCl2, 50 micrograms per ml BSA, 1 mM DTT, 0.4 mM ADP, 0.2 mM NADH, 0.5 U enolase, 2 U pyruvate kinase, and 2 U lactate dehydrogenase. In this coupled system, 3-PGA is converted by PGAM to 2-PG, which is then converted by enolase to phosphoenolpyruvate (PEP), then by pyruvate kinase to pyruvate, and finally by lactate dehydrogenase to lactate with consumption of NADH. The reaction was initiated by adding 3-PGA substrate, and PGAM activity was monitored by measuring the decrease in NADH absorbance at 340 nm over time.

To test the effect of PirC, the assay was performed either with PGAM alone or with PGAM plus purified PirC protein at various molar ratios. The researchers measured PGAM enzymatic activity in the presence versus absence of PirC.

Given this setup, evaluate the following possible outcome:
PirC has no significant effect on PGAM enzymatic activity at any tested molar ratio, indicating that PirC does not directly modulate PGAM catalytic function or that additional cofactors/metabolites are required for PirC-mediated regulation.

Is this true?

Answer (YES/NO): NO